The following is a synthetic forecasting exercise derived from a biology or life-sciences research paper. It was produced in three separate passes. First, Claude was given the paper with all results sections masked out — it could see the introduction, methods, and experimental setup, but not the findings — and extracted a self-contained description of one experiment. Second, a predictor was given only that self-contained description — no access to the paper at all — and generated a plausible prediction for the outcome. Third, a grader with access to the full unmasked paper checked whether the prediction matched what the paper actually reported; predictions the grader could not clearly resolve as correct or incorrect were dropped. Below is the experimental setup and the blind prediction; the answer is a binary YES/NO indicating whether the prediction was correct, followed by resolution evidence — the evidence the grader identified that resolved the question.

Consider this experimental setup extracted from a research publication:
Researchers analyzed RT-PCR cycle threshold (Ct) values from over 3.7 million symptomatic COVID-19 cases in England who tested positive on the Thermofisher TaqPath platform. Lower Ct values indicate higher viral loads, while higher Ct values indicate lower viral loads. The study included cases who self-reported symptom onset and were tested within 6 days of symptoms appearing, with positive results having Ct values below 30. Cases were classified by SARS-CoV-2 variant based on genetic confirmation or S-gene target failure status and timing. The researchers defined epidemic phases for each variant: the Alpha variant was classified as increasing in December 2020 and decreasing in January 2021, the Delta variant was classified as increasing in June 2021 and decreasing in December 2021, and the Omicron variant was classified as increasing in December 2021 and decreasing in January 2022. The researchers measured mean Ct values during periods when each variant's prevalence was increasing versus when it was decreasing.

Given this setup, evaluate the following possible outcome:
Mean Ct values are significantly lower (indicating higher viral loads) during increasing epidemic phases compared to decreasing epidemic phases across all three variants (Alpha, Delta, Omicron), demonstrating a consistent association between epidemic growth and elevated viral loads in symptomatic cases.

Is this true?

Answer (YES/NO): YES